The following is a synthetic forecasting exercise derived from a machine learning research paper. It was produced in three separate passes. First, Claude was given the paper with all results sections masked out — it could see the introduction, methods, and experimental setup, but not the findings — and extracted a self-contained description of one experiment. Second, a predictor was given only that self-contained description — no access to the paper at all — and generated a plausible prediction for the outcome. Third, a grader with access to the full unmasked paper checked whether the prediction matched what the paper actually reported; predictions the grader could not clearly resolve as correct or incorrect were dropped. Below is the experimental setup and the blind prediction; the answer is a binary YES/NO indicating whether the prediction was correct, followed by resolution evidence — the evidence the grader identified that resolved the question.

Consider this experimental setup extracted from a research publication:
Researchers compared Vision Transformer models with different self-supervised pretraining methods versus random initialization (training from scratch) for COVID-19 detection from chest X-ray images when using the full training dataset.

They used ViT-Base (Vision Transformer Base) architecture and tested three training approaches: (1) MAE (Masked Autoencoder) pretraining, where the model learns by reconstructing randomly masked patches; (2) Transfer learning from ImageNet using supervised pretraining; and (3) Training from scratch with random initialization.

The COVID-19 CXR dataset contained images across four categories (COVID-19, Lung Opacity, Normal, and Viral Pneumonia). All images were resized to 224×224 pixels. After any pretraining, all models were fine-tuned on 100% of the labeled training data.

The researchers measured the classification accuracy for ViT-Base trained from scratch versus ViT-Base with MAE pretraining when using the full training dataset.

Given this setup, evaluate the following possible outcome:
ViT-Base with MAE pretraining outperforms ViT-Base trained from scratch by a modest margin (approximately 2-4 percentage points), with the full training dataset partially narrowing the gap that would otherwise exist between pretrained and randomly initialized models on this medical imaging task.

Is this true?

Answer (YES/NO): NO